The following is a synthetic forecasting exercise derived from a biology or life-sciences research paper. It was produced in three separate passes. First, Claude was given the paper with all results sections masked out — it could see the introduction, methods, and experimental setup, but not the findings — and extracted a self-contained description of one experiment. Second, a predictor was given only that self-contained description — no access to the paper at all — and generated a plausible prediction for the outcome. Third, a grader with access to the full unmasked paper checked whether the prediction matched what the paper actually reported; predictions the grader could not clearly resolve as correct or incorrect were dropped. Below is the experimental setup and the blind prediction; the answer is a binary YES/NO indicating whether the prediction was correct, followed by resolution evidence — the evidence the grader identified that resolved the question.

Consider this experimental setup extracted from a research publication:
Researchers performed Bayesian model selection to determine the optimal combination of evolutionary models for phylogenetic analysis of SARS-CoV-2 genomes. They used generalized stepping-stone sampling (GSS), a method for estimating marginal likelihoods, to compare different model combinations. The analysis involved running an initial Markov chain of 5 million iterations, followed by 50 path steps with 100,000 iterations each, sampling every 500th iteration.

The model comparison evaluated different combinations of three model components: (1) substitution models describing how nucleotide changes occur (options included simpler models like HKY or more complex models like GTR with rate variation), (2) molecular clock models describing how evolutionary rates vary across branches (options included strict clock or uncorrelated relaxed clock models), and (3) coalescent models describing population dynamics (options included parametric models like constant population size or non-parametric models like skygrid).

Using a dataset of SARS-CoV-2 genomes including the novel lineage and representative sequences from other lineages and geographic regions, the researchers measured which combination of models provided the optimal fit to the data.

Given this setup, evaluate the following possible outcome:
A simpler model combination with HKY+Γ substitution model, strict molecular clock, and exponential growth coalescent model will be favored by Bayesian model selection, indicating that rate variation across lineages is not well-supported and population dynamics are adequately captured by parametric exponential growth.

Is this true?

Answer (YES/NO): NO